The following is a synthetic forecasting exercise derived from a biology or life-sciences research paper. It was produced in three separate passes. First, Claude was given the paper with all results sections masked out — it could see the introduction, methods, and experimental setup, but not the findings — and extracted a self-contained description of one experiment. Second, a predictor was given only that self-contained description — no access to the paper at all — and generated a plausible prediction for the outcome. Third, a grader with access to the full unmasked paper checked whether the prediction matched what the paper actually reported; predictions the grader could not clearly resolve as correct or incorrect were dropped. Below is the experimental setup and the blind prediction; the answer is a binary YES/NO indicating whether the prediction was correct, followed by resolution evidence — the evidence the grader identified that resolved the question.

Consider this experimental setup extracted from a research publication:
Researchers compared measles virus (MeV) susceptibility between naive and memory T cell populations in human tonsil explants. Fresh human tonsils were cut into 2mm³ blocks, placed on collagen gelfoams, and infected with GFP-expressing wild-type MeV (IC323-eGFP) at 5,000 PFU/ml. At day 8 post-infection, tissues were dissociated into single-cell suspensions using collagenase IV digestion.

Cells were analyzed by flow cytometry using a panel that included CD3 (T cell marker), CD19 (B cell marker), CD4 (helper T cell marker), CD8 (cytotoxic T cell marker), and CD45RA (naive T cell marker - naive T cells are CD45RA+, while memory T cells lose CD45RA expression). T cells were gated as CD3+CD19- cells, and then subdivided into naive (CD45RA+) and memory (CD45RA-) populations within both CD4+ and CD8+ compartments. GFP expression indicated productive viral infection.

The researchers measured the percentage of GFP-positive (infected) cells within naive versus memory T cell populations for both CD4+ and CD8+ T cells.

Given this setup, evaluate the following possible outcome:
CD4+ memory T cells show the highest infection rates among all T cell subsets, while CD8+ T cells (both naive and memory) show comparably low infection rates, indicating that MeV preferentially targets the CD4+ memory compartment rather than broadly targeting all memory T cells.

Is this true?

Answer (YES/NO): NO